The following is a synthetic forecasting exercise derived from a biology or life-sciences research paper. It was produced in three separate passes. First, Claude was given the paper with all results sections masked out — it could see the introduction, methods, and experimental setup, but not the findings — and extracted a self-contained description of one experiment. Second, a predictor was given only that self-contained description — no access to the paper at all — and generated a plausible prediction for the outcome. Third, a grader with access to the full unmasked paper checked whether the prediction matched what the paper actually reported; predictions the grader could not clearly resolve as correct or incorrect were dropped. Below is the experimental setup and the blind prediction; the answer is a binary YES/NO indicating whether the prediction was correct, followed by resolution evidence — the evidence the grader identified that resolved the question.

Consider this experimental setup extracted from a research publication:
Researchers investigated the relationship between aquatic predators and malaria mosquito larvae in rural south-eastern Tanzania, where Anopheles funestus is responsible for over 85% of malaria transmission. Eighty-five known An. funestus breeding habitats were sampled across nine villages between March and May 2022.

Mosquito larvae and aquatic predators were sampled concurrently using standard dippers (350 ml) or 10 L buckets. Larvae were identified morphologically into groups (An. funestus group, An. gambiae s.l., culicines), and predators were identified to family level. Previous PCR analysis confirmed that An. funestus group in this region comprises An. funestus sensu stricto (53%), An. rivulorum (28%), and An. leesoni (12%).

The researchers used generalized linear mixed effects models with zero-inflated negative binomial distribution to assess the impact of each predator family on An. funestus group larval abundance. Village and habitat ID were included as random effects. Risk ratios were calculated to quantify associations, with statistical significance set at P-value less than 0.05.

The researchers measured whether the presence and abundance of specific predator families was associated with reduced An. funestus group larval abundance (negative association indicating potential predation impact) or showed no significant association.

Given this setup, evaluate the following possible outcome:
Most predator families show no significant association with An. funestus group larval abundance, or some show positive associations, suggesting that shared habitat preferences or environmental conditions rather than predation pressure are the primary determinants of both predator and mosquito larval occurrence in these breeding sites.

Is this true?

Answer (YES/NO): NO